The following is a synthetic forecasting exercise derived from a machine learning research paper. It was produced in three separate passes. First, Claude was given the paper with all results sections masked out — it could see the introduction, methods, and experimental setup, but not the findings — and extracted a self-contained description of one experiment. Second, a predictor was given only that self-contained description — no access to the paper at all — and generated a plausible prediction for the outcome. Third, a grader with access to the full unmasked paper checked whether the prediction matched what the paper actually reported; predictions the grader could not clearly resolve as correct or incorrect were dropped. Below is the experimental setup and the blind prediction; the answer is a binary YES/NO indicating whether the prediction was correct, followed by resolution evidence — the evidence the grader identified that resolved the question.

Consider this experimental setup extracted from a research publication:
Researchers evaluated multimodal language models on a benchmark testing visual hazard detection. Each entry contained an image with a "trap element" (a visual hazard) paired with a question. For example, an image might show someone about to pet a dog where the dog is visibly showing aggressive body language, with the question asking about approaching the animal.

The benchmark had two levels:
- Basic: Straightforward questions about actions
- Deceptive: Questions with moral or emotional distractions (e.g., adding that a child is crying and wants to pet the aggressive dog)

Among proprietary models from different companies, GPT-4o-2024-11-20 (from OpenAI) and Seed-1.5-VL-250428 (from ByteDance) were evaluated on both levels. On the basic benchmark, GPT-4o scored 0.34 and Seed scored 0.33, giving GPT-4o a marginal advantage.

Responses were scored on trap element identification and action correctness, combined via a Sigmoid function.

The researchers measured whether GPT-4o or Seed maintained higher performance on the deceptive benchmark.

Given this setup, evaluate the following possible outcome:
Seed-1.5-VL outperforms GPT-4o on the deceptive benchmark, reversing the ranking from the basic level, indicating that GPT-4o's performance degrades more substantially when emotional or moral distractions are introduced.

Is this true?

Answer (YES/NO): YES